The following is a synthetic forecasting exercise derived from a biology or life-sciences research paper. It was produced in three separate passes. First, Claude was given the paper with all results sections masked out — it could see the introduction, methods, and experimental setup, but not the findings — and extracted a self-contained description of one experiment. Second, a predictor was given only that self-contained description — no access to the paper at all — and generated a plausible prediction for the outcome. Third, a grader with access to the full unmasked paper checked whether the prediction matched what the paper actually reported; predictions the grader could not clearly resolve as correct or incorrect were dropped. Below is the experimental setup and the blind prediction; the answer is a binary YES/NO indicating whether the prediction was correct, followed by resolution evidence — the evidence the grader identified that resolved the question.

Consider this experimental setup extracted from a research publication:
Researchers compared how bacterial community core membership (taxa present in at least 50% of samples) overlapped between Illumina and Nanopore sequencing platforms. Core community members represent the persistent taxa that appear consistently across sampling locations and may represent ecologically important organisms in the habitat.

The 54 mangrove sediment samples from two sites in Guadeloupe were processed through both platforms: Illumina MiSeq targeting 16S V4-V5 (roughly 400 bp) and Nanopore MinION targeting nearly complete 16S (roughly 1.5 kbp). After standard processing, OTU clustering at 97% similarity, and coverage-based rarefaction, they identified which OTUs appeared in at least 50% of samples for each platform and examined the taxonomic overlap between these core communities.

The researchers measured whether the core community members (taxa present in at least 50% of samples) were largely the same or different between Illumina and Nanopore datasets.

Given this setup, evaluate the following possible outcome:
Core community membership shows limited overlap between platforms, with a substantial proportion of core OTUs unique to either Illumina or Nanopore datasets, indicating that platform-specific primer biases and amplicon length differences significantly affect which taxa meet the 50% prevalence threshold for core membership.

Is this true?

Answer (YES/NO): NO